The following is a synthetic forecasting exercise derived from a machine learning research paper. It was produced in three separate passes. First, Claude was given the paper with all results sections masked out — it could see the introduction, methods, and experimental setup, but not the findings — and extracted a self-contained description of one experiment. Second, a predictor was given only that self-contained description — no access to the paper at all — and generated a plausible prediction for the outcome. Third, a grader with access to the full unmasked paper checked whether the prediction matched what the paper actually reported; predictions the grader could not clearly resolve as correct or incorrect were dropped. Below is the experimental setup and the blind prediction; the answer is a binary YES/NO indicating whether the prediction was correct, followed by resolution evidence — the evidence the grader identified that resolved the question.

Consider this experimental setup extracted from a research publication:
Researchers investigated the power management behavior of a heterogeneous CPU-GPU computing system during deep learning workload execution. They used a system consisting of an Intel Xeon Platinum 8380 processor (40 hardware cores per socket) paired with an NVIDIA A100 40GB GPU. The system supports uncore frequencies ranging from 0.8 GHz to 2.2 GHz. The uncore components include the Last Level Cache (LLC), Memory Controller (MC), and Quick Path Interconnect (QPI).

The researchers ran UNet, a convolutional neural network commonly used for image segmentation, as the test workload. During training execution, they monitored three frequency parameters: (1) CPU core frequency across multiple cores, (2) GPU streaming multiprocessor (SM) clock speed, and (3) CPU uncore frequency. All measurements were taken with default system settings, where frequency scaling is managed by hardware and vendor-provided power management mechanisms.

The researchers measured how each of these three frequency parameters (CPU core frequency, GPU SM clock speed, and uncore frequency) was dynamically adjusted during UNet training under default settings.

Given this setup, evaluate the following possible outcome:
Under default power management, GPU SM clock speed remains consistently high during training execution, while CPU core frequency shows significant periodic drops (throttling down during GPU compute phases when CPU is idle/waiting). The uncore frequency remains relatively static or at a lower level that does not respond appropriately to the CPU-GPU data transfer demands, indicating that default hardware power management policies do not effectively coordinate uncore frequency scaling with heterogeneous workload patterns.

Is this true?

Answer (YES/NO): NO